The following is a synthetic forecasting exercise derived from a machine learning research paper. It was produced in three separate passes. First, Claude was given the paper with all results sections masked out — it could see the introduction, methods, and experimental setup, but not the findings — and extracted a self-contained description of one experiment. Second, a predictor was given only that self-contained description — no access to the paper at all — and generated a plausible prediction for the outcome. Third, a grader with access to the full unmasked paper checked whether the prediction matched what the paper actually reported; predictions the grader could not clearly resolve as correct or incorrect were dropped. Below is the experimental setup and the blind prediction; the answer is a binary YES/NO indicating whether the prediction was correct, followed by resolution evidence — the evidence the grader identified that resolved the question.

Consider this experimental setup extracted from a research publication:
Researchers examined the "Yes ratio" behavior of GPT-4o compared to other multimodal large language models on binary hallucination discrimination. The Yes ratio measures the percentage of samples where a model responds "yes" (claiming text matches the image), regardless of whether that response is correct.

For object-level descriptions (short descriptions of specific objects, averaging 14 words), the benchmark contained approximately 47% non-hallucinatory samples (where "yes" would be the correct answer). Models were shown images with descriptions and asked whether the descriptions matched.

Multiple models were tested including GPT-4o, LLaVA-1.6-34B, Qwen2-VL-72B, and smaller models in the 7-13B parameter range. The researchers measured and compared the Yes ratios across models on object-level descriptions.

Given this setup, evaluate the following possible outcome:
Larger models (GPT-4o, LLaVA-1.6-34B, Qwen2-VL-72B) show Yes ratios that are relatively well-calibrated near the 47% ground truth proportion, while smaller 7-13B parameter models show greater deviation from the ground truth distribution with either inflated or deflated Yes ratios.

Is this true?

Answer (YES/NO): NO